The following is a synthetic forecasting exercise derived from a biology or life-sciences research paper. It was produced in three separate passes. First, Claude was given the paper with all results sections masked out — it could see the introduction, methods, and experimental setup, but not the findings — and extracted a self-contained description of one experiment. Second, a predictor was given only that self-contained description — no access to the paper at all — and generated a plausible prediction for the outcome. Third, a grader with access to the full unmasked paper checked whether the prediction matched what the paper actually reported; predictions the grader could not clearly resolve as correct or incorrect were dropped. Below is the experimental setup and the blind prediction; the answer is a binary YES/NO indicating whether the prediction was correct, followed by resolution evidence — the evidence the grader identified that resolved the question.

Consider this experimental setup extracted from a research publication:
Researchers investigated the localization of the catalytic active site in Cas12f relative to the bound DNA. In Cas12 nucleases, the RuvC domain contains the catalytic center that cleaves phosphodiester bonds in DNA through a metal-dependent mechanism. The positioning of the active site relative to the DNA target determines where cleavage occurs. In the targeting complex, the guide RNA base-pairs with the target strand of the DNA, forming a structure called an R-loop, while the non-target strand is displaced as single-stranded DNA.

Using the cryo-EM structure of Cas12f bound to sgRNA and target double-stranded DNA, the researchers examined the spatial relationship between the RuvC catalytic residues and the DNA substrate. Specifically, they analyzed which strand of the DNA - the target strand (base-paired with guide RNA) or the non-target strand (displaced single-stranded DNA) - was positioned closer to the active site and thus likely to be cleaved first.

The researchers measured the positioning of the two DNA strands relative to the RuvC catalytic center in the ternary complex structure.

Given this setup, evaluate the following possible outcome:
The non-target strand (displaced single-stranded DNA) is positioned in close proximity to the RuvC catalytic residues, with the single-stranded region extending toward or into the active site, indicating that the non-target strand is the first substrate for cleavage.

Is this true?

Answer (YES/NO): NO